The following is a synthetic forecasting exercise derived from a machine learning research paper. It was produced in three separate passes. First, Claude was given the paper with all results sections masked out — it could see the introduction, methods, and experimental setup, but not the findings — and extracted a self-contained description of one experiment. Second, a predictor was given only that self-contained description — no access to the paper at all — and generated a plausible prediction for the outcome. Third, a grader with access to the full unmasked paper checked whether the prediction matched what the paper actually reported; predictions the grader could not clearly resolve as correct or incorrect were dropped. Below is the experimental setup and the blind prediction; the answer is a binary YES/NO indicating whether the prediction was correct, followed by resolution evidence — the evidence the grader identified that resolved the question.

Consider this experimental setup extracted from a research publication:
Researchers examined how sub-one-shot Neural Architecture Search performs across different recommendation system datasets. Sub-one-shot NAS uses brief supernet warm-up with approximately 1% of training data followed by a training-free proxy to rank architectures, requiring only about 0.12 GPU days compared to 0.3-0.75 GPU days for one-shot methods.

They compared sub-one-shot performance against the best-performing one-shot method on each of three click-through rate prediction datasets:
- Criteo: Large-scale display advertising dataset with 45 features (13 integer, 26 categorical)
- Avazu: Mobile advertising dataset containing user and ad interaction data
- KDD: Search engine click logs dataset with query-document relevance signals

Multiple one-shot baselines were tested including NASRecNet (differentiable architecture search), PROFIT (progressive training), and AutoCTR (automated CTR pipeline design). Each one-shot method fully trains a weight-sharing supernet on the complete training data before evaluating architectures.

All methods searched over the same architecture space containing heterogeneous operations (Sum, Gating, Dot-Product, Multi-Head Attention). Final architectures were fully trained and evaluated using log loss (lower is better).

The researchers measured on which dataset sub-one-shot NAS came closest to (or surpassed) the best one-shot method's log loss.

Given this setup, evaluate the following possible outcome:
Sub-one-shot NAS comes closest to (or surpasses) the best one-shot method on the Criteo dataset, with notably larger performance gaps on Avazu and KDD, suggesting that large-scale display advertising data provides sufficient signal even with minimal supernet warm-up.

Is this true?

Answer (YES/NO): NO